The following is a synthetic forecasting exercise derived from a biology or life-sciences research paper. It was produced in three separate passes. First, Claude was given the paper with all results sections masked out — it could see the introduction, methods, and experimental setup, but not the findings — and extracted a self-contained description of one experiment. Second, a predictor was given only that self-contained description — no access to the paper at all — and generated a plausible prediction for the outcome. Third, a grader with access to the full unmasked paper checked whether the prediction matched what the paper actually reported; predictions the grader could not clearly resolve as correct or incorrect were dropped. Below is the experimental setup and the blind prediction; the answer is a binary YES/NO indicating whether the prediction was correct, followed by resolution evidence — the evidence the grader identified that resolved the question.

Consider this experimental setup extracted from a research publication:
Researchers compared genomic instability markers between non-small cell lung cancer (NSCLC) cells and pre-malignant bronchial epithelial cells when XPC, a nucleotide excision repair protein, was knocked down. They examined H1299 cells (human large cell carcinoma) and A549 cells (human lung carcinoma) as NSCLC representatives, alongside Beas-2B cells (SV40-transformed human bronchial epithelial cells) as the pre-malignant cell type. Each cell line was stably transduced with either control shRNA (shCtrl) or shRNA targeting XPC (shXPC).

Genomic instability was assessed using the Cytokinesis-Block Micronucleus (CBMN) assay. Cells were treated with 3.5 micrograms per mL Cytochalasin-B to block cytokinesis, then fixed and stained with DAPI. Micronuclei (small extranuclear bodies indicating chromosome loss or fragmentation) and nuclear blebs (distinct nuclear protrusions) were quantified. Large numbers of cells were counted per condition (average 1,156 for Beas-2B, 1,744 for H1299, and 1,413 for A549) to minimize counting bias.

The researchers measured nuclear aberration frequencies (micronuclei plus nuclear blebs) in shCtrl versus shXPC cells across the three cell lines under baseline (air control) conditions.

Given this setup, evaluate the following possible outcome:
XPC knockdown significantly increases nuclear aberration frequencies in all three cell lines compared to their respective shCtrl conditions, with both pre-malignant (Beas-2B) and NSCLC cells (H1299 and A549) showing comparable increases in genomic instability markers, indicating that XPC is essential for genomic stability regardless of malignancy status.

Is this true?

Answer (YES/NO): NO